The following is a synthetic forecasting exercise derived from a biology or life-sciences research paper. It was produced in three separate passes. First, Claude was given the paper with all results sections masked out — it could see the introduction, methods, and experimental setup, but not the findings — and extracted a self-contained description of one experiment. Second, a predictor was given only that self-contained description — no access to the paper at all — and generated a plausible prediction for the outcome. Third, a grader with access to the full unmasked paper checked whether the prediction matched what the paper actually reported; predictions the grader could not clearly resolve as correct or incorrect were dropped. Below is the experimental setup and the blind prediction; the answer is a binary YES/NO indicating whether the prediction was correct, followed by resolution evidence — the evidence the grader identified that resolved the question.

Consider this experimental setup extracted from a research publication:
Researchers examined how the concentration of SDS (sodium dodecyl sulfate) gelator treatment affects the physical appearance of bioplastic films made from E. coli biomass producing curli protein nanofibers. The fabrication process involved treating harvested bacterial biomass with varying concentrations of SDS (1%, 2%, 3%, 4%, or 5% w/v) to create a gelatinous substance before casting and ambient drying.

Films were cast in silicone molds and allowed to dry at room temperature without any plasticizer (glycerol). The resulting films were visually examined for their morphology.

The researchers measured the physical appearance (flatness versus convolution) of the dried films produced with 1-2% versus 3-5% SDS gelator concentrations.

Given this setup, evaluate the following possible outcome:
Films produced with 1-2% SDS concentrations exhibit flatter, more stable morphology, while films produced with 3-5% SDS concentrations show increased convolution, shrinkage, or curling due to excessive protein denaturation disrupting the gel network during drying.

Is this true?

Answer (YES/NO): NO